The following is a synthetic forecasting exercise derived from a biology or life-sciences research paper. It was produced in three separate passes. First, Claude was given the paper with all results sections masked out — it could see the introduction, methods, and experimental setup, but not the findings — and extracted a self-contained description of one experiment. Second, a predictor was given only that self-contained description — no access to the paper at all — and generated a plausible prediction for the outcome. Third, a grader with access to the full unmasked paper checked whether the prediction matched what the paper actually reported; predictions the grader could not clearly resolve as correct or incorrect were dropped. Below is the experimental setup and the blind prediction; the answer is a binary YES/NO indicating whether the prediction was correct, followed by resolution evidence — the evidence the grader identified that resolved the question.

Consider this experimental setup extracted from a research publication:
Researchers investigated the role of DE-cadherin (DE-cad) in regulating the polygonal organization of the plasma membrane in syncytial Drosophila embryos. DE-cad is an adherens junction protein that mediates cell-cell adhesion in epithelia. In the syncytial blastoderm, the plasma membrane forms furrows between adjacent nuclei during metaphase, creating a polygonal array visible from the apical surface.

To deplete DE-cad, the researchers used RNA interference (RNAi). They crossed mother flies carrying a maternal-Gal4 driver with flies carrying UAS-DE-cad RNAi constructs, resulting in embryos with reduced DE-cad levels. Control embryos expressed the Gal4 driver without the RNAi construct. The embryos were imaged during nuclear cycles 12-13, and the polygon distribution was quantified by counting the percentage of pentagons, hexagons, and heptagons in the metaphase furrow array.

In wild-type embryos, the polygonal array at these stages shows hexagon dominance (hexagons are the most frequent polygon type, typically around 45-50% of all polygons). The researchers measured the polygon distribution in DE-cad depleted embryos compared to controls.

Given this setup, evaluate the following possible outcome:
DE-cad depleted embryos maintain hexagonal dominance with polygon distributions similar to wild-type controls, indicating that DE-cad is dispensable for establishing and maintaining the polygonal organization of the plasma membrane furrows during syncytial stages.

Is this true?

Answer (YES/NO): NO